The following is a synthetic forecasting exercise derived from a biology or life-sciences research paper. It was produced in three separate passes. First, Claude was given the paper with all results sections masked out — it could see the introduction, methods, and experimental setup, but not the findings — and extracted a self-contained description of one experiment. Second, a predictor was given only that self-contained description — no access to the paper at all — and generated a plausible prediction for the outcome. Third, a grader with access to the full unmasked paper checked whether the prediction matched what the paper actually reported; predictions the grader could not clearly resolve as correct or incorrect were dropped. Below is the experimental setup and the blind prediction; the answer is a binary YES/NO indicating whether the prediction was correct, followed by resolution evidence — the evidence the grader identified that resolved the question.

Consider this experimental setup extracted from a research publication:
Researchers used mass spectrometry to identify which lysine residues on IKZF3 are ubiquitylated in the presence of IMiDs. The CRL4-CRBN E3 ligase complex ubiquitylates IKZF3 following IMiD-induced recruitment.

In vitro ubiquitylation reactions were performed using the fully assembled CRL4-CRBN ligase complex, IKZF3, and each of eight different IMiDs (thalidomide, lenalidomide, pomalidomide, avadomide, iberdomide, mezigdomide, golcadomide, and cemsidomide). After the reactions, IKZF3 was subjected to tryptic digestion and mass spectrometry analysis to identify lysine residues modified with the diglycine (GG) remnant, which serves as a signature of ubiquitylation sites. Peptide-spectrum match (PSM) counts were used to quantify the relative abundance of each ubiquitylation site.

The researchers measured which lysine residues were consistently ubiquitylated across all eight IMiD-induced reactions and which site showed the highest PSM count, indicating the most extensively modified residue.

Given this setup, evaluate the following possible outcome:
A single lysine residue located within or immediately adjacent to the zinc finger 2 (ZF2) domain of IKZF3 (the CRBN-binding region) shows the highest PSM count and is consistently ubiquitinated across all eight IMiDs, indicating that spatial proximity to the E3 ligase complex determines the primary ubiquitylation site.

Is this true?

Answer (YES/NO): YES